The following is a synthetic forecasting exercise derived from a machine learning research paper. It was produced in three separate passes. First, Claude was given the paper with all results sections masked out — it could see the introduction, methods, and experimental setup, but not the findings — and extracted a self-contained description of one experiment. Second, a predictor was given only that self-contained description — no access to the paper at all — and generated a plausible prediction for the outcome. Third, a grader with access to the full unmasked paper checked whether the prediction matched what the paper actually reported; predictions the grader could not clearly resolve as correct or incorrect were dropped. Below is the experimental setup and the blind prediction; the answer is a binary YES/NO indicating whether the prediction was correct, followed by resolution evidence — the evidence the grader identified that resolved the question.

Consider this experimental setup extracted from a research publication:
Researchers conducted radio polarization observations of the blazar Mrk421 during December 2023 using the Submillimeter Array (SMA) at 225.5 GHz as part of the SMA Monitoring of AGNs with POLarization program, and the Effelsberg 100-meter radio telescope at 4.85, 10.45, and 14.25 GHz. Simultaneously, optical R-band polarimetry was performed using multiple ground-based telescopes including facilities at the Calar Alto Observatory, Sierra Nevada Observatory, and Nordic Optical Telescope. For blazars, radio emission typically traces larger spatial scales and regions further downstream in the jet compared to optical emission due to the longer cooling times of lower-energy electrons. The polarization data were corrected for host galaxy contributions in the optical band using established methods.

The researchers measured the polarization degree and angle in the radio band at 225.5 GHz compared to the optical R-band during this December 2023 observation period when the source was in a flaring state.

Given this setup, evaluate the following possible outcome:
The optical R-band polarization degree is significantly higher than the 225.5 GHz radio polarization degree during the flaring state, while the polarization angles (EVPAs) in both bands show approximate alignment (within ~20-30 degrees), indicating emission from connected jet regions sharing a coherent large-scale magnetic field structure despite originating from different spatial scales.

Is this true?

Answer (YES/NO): YES